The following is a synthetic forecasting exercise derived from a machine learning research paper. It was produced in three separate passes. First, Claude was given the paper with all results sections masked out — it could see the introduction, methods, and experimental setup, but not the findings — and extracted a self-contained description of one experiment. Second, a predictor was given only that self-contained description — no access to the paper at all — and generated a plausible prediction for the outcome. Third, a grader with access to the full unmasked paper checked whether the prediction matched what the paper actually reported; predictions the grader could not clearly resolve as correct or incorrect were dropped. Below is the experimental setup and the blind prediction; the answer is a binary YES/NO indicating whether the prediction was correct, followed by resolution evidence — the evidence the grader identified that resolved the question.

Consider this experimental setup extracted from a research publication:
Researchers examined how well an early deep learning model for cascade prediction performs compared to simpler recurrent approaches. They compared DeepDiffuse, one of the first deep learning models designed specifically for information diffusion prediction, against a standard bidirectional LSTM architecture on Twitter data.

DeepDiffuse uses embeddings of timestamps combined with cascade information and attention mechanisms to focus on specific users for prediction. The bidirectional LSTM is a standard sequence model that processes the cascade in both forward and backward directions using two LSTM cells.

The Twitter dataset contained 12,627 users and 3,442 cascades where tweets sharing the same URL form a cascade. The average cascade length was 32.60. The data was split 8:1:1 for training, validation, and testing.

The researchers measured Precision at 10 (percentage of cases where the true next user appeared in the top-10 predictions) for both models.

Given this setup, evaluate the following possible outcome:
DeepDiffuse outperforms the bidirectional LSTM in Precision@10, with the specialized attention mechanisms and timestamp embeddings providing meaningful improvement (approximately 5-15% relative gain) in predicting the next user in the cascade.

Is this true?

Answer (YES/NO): NO